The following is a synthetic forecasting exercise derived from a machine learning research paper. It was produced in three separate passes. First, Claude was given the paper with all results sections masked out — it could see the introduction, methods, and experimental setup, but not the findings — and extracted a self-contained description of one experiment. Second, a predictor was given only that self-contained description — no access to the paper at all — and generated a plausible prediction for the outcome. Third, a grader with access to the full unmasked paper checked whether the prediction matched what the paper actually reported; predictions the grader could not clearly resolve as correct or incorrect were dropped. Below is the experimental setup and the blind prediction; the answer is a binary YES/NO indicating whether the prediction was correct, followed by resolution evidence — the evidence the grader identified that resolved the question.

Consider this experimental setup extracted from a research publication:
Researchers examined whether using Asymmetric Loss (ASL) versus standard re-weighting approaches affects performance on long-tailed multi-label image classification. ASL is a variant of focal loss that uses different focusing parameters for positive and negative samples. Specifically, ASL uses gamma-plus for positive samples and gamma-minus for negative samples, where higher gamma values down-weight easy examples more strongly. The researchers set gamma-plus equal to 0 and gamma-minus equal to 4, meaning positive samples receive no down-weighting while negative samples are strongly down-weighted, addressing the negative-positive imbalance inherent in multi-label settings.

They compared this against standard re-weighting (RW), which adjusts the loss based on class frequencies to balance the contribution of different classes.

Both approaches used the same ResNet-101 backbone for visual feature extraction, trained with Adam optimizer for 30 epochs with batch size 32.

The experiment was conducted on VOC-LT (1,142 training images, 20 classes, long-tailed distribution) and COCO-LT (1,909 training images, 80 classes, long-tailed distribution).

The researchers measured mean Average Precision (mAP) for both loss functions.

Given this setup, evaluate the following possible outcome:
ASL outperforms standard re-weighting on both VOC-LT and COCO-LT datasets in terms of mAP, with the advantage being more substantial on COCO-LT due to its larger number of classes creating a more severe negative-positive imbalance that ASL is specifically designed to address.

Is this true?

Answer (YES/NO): YES